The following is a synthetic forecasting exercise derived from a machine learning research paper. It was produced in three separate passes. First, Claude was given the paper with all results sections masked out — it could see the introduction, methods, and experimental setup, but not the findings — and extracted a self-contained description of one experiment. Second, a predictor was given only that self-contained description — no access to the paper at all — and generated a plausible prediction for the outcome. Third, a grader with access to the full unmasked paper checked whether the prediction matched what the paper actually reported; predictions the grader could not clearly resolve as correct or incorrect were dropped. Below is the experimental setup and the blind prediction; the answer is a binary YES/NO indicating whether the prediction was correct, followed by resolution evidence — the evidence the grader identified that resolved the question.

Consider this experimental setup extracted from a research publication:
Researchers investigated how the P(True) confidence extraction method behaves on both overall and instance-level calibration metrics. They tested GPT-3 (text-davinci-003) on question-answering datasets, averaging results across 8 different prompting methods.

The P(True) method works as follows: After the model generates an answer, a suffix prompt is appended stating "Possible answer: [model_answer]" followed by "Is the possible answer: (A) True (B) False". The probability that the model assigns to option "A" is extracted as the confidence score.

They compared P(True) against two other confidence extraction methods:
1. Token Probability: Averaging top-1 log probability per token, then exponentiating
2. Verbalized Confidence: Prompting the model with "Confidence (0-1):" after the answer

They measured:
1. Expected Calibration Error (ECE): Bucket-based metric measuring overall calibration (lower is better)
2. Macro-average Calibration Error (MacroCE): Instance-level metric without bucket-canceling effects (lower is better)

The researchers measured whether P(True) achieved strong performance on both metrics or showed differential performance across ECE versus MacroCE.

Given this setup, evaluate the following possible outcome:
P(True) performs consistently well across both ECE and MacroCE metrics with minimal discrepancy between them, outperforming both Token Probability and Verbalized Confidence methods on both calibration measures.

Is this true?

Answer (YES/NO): NO